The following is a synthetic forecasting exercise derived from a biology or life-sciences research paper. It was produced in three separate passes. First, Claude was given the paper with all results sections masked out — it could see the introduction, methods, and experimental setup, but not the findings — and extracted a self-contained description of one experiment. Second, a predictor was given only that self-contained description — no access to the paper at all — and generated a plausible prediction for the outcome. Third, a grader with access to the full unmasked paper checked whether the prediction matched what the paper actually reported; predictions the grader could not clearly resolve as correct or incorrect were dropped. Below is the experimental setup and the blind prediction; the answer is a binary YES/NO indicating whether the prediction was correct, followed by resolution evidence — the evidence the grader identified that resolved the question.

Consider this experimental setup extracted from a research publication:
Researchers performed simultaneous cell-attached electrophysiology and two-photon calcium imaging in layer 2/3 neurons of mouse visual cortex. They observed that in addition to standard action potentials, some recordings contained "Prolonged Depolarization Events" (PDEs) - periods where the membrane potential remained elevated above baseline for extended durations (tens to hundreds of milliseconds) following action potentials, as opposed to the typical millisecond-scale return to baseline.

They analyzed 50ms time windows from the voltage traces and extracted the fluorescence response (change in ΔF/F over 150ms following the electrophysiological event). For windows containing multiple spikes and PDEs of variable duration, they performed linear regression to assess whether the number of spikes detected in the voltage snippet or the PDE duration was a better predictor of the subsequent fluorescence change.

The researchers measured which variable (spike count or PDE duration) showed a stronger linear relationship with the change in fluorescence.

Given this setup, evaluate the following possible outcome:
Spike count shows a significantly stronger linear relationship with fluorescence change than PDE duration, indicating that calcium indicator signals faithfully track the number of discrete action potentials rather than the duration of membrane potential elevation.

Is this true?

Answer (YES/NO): NO